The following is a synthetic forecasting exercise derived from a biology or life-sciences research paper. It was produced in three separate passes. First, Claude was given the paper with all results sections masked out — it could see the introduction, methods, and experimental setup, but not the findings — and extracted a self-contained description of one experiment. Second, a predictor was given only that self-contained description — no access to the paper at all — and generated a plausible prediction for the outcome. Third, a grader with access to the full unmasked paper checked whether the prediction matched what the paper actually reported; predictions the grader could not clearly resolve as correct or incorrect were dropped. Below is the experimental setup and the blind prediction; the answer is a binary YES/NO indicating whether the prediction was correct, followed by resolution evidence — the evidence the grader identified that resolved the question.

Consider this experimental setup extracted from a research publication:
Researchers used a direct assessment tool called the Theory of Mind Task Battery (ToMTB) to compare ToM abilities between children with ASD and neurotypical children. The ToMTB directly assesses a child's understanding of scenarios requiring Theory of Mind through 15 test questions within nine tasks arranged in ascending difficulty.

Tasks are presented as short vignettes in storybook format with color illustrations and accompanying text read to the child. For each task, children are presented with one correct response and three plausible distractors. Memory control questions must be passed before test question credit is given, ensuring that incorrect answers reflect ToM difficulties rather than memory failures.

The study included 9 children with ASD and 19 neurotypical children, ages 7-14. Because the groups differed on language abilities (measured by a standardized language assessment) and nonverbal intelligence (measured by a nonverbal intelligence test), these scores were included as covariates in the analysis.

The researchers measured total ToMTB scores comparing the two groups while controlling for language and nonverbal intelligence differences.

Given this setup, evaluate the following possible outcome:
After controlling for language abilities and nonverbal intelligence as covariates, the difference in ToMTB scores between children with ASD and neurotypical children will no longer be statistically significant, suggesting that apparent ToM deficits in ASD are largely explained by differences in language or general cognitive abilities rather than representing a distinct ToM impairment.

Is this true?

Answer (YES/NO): YES